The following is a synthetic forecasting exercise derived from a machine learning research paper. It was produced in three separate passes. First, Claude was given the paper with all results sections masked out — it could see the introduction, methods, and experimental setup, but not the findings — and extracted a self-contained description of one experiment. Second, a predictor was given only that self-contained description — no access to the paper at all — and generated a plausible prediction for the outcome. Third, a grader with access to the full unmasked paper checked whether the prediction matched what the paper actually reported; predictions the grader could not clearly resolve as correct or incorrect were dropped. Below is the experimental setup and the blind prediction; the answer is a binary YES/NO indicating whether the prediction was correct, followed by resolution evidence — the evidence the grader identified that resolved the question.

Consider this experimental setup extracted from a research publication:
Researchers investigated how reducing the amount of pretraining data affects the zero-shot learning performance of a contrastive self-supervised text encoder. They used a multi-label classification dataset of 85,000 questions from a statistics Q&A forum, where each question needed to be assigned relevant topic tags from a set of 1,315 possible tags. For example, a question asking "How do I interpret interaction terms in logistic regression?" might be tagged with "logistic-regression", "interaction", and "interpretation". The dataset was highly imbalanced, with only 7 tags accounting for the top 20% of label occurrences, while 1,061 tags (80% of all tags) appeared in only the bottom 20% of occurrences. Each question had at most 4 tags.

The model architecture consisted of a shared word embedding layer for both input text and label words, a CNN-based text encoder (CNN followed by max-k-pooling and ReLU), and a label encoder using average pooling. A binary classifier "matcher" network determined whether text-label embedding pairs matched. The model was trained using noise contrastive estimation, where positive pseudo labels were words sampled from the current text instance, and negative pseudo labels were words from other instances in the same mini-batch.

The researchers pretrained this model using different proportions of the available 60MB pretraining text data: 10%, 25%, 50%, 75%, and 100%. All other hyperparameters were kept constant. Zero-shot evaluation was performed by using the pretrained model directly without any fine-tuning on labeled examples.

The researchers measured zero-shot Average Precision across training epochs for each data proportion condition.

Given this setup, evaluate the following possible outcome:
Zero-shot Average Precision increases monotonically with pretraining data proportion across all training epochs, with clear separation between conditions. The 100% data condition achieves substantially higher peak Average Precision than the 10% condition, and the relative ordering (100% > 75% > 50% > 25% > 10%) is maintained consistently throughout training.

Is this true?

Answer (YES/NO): NO